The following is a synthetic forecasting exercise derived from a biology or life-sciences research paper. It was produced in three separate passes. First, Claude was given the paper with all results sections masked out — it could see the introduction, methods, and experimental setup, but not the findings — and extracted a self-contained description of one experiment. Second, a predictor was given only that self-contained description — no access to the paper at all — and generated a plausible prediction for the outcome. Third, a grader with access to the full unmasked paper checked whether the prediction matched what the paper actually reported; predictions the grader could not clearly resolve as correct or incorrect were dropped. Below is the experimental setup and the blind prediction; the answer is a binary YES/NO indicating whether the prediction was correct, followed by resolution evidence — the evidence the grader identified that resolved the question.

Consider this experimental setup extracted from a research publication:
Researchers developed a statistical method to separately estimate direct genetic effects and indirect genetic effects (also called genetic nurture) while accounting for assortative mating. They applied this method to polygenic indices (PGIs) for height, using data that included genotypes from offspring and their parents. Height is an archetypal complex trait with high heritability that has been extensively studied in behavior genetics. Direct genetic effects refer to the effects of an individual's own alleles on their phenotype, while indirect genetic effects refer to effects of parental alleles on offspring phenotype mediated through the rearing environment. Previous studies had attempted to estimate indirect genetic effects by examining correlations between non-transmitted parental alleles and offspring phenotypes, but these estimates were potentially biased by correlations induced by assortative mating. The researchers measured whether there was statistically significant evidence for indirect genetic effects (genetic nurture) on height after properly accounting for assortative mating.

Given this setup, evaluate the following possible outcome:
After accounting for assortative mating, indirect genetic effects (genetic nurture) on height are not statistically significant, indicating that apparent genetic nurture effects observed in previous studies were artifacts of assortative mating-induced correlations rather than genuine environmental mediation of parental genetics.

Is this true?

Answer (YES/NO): YES